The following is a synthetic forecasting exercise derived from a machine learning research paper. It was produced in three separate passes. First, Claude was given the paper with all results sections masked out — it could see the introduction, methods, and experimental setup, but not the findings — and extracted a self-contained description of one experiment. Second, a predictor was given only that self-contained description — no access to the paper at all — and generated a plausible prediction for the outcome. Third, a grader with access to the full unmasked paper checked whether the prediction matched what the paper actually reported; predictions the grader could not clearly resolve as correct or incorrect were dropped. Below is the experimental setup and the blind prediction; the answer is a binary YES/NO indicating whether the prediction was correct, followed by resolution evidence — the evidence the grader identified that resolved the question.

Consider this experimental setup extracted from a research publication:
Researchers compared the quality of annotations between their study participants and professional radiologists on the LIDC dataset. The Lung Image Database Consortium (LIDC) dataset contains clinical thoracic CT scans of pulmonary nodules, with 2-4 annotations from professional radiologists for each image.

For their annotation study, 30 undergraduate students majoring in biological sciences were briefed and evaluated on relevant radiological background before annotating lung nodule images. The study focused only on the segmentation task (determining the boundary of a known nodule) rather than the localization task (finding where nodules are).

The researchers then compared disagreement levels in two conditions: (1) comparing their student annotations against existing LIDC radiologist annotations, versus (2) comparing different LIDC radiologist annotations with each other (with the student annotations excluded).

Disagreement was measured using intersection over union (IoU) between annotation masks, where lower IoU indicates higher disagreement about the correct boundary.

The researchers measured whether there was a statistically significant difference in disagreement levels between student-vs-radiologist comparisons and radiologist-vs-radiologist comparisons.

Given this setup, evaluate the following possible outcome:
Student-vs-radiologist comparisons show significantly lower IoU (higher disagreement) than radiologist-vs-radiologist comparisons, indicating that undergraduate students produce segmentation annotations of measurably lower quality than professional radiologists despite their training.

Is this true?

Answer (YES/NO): NO